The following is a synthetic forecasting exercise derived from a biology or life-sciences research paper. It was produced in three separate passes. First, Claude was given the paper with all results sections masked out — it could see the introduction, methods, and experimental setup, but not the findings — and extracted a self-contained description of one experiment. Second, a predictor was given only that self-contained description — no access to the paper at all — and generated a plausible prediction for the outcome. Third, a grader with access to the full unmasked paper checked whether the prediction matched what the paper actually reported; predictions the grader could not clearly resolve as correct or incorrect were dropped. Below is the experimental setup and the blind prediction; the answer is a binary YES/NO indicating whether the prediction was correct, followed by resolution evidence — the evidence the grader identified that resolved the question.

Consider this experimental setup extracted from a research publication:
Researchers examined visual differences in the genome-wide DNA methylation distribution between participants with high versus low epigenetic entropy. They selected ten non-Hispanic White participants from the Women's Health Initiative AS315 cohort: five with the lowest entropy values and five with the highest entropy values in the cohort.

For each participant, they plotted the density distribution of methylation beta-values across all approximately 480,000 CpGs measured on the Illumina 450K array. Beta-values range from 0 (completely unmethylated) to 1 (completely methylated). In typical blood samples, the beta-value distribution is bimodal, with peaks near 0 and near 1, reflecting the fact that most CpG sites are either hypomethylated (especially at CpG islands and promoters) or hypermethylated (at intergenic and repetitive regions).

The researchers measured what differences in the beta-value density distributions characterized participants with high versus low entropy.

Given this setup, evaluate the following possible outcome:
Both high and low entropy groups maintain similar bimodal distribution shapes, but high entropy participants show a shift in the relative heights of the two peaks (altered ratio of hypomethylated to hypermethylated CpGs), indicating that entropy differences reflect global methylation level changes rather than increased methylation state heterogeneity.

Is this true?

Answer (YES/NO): NO